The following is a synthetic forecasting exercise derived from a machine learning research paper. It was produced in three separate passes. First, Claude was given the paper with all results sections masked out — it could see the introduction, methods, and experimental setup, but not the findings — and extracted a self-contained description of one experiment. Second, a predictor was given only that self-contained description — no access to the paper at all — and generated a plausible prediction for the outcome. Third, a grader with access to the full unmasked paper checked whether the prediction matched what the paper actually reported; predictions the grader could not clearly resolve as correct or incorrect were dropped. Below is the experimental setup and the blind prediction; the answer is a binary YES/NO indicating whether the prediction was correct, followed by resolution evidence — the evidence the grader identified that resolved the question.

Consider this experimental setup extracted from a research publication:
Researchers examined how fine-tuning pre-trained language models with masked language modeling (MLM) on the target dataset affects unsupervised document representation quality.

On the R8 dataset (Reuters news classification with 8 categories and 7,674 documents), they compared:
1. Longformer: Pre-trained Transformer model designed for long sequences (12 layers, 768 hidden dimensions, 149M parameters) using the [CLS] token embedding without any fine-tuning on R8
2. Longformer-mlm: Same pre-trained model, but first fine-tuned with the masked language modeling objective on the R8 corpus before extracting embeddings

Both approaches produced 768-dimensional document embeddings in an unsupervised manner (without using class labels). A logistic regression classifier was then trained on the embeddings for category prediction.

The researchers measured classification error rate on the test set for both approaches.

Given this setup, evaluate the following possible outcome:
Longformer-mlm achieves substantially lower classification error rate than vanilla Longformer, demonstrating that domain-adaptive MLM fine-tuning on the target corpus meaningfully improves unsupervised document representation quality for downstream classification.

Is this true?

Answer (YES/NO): YES